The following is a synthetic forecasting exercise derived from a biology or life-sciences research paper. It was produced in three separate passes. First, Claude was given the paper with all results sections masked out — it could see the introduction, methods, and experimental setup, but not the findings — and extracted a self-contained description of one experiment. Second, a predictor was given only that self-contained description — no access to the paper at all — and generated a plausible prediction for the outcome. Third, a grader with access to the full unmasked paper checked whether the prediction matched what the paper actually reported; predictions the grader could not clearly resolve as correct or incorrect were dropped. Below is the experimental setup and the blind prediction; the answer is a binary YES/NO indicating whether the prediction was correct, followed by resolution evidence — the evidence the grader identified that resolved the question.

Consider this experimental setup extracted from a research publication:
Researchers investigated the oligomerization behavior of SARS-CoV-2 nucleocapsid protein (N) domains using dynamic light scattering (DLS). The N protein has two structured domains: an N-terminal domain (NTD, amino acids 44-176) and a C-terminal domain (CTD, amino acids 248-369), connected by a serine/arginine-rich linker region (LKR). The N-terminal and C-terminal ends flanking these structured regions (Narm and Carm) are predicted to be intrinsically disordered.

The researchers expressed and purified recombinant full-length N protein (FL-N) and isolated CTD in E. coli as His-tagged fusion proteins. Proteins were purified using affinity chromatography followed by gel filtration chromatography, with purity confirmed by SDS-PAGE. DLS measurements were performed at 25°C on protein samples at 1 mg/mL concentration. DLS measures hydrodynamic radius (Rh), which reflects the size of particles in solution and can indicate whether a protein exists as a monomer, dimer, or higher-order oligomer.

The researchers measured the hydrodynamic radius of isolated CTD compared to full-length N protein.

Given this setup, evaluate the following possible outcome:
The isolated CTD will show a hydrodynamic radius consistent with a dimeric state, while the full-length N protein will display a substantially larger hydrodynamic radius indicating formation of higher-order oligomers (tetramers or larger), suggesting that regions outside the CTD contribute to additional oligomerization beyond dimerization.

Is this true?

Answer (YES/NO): YES